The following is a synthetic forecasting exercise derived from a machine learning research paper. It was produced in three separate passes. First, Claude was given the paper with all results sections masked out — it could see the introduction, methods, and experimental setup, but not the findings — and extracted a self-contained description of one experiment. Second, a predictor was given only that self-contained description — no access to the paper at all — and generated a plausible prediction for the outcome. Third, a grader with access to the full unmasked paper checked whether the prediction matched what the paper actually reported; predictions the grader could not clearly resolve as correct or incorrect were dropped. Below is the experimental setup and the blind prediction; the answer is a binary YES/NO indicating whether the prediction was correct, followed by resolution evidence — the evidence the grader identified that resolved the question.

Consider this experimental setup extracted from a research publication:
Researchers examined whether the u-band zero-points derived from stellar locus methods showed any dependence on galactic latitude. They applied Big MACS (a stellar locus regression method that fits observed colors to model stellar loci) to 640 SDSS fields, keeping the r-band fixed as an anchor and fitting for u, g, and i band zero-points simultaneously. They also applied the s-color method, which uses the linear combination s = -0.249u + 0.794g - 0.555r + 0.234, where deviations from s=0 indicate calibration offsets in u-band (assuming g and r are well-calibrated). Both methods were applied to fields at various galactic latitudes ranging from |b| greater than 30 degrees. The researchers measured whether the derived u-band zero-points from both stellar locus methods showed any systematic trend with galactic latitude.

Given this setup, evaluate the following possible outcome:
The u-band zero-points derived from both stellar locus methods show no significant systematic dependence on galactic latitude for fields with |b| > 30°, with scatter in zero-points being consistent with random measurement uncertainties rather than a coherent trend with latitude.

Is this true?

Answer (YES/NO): NO